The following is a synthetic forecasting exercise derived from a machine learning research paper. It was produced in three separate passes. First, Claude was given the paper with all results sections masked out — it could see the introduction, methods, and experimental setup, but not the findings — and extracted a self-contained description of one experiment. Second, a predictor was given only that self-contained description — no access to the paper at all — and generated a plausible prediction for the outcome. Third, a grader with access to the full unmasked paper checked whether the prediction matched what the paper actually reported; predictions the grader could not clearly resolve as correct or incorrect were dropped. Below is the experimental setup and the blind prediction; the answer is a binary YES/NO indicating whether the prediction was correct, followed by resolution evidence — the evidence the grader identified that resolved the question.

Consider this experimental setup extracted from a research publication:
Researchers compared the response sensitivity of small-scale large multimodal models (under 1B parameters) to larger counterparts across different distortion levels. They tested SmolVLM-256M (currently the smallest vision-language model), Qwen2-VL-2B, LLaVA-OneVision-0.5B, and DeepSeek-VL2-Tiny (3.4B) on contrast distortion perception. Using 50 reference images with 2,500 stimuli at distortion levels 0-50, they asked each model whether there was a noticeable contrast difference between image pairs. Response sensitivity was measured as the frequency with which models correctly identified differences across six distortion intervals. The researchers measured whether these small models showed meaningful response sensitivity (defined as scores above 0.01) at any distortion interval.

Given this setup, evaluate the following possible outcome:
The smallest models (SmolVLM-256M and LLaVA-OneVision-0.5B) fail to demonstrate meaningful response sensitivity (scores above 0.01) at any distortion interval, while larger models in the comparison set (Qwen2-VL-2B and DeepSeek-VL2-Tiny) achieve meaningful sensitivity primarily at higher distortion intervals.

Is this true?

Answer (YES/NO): NO